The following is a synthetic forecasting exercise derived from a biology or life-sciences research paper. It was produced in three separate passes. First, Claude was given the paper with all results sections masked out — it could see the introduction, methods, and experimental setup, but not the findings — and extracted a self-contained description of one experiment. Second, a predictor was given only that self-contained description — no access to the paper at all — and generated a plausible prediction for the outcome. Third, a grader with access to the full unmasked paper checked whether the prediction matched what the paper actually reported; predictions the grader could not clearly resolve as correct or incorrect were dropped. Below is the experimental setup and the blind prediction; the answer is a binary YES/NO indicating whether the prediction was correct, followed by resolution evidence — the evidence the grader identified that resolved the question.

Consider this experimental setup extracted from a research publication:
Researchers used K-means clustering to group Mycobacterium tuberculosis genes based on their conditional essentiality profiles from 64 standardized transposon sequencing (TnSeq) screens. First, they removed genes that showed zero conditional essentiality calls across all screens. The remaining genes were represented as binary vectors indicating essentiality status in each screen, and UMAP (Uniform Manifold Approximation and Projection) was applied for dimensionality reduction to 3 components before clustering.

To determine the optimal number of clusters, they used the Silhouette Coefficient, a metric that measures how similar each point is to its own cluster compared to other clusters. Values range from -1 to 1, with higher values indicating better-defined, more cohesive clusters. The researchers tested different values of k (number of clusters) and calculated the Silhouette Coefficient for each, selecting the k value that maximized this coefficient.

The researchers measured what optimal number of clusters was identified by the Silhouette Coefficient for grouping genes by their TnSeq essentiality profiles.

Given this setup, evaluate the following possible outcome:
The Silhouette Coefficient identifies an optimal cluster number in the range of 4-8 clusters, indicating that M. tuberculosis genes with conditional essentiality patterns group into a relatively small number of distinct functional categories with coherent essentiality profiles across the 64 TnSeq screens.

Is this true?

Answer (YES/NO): NO